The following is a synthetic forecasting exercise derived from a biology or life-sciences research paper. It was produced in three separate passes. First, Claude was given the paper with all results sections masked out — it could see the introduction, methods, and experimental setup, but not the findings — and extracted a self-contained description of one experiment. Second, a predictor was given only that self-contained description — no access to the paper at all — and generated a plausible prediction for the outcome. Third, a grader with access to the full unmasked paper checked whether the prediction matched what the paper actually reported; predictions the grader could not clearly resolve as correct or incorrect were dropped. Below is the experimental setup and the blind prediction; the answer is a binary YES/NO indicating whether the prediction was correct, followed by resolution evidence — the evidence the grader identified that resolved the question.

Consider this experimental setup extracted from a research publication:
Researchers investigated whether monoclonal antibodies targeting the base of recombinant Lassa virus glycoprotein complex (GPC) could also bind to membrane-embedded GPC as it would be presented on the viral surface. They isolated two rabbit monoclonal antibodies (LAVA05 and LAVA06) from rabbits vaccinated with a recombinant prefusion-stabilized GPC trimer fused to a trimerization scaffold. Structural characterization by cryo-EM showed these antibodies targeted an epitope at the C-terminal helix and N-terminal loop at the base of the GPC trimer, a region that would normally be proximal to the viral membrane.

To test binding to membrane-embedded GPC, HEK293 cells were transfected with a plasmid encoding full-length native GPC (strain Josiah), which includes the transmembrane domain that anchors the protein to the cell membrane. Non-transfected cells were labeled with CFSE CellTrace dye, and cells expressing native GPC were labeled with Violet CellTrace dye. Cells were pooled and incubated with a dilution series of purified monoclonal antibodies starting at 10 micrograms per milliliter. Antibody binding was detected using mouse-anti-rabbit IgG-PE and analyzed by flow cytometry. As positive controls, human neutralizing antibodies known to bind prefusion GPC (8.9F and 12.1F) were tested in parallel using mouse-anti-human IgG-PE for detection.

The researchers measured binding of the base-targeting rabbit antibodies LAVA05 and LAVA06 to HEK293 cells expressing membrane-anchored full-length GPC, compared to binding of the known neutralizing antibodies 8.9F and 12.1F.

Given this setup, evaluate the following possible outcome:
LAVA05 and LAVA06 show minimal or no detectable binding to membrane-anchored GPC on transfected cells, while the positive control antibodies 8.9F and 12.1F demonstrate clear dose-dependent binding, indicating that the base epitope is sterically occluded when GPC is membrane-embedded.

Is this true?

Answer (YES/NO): YES